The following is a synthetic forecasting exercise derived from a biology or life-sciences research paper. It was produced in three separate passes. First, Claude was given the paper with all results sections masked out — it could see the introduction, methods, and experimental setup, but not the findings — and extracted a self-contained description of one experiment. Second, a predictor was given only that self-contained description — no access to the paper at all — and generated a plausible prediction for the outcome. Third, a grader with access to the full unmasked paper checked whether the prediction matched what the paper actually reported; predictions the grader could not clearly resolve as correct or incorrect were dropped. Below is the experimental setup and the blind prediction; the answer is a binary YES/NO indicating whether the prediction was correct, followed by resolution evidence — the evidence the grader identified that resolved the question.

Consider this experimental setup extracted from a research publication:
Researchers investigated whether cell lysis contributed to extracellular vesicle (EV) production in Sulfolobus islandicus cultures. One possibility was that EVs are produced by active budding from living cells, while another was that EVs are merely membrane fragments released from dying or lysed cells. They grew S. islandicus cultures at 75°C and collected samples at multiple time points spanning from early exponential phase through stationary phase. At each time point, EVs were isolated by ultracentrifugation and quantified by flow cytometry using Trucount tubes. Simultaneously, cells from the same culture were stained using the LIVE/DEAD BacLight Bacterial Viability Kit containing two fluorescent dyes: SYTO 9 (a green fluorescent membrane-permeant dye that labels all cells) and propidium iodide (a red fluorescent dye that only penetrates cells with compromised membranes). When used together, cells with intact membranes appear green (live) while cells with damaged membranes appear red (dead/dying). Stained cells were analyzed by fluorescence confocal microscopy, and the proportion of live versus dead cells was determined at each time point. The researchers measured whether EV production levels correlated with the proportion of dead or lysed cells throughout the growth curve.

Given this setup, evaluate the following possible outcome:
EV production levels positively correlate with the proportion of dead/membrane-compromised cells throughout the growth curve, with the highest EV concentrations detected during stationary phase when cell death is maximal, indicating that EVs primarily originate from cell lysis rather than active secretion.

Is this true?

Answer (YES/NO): NO